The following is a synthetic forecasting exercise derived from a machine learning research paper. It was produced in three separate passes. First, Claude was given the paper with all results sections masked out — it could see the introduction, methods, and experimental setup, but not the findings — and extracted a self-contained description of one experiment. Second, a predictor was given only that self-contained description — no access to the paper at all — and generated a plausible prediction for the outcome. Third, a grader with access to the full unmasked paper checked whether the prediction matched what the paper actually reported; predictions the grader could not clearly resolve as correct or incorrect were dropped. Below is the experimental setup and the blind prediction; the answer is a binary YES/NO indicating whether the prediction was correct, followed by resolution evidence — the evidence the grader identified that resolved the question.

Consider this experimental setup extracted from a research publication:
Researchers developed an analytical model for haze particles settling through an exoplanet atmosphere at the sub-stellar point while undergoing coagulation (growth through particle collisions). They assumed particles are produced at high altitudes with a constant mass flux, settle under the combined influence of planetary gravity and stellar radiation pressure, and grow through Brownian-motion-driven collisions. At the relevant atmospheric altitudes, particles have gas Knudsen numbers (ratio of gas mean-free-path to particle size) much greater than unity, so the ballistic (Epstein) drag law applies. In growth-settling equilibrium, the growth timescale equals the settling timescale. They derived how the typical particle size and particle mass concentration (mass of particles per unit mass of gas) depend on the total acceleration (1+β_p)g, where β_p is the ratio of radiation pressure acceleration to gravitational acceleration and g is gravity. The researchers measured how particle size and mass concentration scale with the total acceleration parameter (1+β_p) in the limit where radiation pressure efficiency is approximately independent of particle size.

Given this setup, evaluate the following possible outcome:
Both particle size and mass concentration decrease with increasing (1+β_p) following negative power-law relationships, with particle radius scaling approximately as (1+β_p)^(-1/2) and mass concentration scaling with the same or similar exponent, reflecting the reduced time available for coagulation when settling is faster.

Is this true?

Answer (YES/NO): NO